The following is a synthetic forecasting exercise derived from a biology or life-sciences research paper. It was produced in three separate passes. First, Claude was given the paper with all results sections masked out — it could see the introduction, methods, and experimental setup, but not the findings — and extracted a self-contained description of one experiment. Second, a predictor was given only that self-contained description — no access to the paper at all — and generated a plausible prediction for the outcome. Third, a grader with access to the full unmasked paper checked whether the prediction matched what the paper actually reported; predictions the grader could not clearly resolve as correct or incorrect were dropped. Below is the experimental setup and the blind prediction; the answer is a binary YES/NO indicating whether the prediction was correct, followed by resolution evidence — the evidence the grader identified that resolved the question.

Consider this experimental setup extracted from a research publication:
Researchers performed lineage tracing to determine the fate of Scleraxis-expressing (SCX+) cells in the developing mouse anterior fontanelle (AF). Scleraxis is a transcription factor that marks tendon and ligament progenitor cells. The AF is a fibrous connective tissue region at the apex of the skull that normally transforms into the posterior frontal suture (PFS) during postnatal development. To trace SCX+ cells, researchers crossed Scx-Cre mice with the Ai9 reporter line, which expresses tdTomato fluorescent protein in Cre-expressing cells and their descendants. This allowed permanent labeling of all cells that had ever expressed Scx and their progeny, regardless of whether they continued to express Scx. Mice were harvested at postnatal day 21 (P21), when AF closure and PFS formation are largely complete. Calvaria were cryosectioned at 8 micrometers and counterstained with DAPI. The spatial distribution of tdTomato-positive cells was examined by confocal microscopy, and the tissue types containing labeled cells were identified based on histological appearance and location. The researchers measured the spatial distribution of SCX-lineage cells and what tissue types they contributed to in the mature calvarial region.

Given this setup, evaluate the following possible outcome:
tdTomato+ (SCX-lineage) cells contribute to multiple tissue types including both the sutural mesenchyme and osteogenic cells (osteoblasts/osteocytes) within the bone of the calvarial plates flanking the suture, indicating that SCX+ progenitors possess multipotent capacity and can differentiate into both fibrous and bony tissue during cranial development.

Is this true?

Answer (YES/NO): YES